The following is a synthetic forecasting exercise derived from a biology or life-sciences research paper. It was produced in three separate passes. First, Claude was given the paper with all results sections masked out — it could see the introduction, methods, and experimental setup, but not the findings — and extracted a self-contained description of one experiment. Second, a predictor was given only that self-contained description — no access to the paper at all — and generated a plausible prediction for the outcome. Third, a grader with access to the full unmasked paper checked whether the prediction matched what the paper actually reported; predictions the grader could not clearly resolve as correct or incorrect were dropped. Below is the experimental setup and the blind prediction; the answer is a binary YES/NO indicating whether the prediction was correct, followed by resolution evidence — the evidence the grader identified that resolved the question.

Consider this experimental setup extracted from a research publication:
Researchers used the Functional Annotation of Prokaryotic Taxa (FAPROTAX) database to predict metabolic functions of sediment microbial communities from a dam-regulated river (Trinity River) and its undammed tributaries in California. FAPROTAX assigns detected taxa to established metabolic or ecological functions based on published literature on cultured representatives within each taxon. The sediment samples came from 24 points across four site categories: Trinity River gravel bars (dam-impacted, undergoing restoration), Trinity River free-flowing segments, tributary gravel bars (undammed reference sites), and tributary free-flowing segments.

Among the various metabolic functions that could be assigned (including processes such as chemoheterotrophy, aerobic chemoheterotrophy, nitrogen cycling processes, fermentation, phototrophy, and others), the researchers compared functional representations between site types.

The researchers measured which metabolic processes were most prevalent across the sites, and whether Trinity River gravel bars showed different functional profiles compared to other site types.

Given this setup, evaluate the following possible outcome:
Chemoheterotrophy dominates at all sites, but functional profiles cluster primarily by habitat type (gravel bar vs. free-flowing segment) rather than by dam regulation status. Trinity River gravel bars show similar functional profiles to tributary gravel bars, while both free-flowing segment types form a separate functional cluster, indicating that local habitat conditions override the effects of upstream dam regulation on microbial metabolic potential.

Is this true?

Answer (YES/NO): NO